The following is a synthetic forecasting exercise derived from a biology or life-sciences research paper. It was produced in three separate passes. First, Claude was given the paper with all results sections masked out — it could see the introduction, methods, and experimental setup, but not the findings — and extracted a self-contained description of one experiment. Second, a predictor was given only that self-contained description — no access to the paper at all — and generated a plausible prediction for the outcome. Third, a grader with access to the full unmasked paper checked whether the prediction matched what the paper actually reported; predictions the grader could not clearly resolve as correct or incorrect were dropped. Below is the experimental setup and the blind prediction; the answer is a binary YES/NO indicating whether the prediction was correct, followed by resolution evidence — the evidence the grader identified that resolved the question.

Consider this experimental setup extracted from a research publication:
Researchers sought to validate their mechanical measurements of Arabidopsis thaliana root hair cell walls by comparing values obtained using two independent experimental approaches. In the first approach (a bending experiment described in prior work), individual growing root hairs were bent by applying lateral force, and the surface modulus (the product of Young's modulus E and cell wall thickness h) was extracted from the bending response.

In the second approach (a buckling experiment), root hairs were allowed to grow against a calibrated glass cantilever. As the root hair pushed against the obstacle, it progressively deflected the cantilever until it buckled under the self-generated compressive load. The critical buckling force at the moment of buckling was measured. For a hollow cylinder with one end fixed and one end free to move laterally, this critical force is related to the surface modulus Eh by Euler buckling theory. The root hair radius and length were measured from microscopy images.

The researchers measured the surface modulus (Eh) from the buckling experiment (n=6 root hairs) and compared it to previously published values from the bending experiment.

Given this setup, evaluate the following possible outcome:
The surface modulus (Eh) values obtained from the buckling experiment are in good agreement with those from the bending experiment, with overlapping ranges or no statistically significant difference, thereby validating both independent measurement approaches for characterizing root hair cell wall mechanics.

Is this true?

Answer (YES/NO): YES